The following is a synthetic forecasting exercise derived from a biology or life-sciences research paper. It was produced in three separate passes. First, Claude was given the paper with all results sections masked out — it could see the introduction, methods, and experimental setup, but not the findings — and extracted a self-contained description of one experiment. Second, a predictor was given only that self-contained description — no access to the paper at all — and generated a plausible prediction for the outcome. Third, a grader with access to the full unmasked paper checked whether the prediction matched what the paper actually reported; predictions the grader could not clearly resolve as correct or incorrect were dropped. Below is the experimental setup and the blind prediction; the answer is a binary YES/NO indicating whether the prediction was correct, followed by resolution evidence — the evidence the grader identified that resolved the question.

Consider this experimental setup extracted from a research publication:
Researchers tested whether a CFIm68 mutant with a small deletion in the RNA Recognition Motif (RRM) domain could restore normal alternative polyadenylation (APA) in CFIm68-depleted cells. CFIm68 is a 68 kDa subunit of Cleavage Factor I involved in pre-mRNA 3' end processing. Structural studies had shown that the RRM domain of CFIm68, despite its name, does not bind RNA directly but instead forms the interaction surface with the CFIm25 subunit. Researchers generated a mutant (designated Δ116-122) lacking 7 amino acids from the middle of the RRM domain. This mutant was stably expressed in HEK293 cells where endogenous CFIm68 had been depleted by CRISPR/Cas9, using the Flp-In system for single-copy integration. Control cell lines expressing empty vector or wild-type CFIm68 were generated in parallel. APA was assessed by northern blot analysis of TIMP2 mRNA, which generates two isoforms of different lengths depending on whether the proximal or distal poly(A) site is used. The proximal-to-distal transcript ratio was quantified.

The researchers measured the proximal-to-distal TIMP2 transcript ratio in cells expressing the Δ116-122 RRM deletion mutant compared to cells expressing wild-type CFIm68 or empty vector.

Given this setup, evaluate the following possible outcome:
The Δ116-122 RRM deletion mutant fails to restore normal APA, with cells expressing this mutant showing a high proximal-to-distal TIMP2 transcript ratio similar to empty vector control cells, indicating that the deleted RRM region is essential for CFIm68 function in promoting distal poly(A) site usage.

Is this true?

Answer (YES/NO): YES